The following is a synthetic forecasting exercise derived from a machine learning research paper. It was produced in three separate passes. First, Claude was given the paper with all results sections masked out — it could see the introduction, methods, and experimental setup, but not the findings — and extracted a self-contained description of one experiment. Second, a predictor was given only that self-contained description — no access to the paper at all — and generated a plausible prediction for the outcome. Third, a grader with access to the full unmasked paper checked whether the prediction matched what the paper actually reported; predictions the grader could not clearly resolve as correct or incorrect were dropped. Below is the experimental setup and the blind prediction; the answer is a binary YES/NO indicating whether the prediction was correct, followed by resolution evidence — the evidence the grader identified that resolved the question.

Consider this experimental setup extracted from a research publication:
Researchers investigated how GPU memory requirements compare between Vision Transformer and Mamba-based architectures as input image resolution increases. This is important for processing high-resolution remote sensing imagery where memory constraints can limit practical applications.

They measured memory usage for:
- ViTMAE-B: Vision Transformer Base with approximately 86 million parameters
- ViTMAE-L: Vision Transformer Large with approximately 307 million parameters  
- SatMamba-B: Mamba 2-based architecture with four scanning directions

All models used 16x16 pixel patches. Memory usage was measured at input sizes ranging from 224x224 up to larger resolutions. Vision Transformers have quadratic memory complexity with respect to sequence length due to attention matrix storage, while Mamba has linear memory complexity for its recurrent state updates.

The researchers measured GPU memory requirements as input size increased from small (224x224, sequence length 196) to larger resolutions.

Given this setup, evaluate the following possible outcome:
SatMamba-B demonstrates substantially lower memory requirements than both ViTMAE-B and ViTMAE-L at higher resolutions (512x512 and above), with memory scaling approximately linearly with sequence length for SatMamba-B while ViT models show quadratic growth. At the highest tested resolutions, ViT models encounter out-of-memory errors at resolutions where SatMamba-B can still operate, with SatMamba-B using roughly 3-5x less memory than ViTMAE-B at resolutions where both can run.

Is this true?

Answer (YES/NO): NO